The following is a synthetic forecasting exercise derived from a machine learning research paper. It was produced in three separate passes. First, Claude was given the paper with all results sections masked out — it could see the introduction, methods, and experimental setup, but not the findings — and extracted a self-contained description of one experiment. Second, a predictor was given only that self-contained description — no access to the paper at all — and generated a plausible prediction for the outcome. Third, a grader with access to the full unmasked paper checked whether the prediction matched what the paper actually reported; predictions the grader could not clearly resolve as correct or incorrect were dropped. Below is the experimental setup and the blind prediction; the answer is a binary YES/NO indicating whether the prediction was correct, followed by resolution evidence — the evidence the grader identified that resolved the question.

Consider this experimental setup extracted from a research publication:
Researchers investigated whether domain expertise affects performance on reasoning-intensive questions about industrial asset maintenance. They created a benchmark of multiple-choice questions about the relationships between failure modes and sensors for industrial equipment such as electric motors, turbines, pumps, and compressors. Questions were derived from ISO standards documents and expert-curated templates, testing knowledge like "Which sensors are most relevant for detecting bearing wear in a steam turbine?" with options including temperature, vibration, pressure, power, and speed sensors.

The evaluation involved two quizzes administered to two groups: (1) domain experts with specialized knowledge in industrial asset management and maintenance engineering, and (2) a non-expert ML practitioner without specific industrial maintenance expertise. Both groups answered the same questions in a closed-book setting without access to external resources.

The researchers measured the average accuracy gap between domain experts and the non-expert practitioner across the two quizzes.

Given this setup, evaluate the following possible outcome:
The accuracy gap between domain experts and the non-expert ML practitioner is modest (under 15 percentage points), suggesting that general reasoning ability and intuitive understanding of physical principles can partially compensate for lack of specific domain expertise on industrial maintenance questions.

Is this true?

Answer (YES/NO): NO